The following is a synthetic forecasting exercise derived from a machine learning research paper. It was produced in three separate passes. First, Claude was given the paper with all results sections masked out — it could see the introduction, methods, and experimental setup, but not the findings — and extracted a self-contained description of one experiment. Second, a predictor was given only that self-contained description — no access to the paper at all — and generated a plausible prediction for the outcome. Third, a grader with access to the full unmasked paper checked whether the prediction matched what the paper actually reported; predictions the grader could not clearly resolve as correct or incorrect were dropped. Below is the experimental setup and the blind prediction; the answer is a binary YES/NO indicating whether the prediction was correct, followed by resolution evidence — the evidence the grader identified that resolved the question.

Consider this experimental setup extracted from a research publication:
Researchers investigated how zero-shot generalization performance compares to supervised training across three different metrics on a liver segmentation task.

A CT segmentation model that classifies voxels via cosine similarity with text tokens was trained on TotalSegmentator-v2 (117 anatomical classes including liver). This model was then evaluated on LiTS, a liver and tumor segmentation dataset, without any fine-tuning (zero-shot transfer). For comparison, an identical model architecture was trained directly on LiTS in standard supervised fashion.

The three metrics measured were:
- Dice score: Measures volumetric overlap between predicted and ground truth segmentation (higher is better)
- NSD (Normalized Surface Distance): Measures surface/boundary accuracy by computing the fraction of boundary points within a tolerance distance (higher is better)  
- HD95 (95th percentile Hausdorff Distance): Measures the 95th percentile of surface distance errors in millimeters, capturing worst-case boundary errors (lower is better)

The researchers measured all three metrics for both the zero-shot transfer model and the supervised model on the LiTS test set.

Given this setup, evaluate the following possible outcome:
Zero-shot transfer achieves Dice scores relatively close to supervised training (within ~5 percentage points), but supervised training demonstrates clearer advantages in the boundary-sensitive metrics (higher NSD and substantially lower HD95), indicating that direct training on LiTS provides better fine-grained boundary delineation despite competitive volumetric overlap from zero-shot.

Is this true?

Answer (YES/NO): NO